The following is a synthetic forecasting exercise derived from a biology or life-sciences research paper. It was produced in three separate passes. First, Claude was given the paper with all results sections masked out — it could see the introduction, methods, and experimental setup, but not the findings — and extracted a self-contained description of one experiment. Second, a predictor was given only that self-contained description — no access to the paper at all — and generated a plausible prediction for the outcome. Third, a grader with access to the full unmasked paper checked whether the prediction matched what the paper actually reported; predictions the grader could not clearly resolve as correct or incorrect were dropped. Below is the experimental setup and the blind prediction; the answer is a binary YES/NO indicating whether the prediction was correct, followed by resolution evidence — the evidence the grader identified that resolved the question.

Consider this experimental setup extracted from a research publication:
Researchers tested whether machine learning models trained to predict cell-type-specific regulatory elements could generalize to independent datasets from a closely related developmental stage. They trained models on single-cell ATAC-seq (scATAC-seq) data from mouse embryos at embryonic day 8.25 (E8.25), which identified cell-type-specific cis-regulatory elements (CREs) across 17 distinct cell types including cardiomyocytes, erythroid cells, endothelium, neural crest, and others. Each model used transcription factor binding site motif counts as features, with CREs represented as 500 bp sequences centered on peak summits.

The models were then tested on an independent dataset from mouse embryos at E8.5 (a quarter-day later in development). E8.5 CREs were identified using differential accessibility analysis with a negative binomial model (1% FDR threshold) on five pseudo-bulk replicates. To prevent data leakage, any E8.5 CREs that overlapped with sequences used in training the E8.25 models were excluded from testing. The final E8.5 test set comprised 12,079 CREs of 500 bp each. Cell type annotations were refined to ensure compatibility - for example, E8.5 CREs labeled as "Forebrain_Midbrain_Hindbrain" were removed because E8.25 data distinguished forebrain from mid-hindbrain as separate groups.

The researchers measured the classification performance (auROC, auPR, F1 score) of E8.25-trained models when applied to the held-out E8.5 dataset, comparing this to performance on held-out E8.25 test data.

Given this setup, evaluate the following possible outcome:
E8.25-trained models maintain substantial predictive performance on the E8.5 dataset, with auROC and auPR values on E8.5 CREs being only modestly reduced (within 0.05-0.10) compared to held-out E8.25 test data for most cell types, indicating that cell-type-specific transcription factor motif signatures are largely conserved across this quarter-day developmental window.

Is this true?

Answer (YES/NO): NO